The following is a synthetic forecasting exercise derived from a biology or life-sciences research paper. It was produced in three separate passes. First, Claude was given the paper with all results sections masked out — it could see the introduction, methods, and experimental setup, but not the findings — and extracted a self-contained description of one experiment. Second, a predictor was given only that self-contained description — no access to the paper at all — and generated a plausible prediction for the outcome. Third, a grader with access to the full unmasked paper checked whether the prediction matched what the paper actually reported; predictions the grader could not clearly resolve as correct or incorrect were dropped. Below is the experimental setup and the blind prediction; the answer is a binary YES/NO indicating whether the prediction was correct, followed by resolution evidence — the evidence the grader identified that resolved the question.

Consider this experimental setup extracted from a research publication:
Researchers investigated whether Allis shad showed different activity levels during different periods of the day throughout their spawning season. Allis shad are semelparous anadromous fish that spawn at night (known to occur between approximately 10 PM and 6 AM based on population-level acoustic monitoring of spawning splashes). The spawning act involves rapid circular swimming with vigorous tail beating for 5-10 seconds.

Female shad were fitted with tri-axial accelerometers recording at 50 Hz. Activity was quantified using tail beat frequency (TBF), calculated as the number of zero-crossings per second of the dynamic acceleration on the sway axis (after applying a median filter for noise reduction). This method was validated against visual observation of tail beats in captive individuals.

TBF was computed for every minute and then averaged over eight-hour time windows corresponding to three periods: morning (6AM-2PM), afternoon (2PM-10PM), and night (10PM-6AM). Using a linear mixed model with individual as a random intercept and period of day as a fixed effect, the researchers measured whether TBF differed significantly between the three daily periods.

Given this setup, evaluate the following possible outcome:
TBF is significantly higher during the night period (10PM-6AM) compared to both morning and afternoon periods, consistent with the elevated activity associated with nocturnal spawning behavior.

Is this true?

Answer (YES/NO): YES